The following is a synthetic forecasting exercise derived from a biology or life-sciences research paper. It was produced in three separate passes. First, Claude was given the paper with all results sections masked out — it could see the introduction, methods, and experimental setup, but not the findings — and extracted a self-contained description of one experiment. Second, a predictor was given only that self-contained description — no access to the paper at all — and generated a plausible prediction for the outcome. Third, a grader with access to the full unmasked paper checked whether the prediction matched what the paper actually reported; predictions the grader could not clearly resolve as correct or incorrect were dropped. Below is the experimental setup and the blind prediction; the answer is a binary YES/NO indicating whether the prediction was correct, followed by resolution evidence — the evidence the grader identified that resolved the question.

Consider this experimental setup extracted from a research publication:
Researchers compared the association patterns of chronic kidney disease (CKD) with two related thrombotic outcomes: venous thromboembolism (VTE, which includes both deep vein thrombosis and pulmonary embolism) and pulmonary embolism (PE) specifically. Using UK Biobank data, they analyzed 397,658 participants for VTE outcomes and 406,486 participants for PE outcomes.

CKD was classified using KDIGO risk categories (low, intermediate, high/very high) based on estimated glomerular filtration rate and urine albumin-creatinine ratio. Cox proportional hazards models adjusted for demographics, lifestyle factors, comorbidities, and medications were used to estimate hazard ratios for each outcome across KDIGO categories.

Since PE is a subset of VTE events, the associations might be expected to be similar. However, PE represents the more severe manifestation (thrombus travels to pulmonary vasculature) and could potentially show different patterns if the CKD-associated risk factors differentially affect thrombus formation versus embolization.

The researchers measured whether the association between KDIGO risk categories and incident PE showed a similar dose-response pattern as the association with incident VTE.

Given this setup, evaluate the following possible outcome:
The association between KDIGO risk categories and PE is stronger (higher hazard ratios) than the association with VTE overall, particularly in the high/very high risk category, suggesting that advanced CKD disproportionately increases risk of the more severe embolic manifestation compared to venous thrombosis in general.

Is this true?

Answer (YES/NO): NO